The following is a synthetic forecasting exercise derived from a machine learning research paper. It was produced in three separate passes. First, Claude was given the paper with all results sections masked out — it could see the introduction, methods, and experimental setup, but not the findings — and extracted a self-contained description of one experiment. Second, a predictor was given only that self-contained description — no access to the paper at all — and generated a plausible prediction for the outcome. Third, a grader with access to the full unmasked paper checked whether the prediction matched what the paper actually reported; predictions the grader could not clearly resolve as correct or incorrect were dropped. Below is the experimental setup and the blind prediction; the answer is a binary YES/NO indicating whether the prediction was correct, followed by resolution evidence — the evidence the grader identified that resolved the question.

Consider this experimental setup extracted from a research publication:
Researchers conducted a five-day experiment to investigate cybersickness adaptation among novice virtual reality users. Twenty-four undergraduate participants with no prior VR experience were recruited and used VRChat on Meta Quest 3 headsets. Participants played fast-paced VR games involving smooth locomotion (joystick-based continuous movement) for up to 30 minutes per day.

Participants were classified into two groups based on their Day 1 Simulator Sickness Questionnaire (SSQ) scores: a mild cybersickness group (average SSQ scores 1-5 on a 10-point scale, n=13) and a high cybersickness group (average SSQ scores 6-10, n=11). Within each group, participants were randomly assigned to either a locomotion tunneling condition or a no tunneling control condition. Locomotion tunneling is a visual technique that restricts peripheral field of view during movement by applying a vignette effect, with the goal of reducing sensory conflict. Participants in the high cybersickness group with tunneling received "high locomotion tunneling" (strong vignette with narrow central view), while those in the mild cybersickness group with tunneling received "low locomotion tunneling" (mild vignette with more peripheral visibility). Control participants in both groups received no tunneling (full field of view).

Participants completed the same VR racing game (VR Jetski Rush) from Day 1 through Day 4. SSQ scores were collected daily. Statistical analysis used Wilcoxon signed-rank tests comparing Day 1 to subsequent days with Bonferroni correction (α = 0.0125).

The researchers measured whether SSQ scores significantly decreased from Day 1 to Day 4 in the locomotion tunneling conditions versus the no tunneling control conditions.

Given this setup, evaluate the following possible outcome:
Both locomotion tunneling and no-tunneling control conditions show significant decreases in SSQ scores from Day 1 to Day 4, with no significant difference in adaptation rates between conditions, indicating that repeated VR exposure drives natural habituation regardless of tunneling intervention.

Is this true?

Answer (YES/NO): NO